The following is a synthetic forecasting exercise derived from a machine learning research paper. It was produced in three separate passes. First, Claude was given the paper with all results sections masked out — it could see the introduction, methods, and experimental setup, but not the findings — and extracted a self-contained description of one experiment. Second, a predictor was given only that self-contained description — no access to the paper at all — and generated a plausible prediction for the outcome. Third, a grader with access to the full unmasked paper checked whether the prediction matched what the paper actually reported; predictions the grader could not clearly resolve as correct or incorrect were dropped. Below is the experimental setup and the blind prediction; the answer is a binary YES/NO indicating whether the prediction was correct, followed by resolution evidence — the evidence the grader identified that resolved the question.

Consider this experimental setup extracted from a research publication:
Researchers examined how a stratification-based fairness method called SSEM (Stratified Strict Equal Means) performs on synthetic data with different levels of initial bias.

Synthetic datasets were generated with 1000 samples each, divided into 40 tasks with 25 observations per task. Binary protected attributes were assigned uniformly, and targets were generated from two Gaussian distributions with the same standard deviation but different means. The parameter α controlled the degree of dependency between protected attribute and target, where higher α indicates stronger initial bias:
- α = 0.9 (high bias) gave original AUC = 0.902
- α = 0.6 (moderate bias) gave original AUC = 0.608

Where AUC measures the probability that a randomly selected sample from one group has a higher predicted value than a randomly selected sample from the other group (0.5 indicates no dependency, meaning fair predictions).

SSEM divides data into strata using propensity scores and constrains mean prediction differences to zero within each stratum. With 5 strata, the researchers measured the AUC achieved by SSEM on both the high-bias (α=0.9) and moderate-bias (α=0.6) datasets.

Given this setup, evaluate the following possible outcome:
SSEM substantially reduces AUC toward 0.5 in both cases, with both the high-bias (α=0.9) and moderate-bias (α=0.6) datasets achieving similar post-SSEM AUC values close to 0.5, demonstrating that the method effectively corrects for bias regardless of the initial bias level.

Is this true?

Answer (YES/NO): NO